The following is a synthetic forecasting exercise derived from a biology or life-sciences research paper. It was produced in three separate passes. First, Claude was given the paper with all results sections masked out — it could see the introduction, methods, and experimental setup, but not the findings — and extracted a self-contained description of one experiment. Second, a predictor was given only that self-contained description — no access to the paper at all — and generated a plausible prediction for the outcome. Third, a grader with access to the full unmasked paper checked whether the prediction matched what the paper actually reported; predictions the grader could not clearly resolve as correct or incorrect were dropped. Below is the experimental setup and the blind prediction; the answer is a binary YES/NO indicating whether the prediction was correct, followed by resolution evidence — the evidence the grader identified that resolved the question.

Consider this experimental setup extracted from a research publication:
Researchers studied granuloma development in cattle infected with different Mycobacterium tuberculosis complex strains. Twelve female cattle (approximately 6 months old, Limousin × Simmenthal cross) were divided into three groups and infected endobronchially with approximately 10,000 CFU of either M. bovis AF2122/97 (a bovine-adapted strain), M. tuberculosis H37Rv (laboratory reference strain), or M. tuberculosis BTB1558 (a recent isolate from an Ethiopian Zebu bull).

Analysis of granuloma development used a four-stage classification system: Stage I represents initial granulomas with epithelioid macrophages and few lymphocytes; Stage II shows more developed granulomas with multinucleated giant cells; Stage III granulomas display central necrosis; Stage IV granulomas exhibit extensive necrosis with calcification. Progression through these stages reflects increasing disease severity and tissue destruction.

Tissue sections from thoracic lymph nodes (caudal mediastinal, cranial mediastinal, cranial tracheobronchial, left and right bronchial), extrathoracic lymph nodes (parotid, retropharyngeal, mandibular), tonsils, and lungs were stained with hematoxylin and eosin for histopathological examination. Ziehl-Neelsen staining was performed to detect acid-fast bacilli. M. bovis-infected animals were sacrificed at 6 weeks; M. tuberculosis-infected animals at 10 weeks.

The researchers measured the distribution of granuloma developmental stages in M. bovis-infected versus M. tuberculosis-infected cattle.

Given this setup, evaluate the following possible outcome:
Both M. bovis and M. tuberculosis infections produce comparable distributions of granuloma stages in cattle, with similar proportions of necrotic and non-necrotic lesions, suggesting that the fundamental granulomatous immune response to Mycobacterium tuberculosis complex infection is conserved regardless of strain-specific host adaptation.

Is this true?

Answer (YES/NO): NO